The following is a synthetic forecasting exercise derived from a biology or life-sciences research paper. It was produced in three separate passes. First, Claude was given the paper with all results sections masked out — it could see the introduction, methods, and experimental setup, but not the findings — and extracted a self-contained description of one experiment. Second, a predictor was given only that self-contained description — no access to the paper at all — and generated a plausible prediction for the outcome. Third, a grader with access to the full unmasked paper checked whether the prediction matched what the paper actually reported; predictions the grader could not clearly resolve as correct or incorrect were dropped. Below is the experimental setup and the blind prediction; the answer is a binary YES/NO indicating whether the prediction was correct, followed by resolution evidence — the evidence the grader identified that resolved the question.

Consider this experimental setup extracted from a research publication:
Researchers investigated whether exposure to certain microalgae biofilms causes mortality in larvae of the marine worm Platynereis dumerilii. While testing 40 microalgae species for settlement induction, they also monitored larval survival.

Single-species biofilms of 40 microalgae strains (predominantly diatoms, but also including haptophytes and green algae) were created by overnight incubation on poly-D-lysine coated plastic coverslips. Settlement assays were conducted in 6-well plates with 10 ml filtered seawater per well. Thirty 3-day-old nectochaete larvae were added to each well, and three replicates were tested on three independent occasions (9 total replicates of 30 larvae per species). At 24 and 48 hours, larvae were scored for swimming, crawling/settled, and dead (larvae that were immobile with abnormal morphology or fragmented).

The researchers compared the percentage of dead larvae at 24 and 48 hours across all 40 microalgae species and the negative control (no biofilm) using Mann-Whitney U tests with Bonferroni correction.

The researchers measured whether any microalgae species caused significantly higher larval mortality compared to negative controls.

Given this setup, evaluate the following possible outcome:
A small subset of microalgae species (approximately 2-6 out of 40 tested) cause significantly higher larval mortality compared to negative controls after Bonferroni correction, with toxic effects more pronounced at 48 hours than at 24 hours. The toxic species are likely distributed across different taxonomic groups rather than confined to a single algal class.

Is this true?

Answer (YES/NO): NO